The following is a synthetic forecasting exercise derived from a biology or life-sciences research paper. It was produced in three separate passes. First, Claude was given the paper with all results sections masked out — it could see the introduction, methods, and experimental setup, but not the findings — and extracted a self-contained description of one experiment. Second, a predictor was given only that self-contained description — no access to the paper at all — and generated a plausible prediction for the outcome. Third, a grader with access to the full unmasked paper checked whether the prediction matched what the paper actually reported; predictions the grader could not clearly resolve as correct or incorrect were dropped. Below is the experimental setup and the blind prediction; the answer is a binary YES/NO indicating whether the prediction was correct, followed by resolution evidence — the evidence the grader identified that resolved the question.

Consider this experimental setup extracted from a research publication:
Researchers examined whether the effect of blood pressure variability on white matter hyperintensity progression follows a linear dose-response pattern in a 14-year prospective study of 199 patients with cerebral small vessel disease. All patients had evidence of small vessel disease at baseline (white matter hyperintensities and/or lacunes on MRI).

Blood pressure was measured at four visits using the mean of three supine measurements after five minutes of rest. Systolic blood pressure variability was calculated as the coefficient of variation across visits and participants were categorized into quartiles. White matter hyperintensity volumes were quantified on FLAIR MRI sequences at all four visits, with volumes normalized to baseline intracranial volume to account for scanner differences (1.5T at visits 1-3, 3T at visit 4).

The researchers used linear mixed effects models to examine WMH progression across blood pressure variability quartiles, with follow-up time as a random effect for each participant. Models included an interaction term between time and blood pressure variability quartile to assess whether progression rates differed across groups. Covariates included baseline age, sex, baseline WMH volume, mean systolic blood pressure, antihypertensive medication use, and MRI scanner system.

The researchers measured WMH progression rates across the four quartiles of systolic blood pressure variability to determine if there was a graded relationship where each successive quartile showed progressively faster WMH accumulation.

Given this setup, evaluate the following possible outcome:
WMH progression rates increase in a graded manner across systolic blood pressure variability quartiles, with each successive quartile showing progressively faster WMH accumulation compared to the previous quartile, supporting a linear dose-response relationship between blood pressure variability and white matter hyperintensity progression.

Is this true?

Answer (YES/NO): NO